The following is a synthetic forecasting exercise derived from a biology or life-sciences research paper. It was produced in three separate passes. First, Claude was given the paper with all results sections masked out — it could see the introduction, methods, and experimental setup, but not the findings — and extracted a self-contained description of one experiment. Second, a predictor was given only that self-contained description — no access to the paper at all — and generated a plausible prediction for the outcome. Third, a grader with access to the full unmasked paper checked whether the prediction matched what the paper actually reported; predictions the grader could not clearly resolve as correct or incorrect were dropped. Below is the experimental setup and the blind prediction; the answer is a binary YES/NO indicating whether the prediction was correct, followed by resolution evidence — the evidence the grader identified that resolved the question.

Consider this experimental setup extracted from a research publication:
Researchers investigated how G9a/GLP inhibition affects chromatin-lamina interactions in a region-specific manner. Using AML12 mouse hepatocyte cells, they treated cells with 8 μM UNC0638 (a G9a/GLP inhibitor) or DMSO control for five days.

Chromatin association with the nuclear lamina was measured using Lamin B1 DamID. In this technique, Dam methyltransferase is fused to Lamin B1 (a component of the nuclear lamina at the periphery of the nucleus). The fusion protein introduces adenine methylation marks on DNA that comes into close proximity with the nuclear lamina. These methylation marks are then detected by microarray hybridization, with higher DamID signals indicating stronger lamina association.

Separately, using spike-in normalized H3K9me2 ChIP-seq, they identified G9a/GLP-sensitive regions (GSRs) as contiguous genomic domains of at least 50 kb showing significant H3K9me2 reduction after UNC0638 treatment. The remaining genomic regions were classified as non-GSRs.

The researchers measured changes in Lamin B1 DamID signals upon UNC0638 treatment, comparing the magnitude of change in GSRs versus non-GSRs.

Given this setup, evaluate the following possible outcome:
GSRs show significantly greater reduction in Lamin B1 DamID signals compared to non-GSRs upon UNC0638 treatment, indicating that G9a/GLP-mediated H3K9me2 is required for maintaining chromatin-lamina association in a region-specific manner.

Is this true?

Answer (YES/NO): YES